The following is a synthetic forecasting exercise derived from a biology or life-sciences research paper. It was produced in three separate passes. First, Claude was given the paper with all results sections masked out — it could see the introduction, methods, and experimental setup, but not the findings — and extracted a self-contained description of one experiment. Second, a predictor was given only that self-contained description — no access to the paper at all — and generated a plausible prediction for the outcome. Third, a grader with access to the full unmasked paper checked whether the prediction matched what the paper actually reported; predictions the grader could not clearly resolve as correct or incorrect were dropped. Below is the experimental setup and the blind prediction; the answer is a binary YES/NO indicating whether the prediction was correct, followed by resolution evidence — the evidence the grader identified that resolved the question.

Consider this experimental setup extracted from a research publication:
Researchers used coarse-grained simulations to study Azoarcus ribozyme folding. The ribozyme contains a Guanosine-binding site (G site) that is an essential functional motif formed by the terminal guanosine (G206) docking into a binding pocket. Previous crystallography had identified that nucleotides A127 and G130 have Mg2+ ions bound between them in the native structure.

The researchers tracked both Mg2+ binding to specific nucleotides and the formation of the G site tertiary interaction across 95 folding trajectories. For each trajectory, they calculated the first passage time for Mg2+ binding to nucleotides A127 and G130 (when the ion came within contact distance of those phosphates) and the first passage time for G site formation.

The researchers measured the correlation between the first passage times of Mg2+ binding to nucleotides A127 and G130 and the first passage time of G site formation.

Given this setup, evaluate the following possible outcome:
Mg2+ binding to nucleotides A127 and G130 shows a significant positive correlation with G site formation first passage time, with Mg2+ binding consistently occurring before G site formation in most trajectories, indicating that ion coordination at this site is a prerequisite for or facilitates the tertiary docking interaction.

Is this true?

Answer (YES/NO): YES